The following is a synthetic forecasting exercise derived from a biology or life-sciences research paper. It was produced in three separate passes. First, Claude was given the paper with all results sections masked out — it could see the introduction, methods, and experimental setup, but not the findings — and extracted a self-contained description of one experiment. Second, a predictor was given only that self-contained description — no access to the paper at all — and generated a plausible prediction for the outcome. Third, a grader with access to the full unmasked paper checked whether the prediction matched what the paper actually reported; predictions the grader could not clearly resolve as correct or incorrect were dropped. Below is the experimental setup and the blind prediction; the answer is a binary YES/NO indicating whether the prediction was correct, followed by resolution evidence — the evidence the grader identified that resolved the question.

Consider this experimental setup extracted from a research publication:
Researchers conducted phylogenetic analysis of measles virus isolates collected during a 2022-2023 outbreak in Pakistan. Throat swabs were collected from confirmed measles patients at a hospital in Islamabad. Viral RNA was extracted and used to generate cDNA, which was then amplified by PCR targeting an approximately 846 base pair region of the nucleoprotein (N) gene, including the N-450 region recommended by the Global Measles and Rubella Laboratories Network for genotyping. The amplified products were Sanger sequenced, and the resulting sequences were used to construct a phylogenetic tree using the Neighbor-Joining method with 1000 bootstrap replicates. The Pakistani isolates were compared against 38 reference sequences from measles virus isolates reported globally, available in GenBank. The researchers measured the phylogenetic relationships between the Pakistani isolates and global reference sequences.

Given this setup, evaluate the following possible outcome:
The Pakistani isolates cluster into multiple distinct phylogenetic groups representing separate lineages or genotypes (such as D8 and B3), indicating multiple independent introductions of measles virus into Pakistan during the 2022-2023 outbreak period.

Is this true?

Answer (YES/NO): NO